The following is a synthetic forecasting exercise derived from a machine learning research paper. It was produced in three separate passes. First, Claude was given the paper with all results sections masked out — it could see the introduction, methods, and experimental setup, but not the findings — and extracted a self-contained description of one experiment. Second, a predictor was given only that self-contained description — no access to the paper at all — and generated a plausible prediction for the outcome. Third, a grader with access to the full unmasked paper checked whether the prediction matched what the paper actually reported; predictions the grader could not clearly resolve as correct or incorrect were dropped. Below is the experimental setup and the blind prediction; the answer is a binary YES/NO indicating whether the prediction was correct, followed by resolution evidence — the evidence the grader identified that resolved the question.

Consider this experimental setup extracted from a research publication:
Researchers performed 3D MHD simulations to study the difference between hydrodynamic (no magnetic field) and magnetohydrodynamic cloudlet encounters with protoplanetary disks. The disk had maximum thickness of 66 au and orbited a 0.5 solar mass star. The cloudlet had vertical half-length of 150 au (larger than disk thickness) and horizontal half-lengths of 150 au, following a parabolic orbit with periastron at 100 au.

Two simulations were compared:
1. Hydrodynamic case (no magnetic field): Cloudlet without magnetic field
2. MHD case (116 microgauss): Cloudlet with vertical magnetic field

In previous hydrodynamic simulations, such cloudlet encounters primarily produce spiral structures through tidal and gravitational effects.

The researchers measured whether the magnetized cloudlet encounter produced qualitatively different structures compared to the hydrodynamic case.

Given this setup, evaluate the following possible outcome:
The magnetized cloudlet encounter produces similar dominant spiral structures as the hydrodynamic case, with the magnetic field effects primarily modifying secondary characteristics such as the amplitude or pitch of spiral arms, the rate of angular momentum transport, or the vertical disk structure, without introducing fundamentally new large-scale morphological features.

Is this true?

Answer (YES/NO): NO